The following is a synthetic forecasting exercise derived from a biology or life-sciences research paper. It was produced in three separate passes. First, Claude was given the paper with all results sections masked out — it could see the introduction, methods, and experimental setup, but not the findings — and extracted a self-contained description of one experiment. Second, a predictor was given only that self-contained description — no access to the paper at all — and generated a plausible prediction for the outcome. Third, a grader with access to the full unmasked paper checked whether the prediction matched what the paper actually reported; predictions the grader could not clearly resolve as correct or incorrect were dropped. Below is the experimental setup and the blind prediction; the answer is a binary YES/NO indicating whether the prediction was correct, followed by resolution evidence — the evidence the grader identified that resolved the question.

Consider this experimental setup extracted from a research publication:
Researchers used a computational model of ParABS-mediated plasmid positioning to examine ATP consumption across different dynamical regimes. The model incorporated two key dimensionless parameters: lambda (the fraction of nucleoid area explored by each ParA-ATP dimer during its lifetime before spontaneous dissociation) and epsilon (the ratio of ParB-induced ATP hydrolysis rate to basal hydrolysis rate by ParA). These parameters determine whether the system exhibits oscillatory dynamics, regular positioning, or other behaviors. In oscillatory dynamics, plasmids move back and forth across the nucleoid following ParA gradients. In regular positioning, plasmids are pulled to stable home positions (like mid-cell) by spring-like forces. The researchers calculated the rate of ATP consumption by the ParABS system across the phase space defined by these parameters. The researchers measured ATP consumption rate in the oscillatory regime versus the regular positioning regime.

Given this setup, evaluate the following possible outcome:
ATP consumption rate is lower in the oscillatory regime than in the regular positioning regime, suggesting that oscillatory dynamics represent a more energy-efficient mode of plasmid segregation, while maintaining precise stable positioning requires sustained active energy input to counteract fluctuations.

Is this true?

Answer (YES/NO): YES